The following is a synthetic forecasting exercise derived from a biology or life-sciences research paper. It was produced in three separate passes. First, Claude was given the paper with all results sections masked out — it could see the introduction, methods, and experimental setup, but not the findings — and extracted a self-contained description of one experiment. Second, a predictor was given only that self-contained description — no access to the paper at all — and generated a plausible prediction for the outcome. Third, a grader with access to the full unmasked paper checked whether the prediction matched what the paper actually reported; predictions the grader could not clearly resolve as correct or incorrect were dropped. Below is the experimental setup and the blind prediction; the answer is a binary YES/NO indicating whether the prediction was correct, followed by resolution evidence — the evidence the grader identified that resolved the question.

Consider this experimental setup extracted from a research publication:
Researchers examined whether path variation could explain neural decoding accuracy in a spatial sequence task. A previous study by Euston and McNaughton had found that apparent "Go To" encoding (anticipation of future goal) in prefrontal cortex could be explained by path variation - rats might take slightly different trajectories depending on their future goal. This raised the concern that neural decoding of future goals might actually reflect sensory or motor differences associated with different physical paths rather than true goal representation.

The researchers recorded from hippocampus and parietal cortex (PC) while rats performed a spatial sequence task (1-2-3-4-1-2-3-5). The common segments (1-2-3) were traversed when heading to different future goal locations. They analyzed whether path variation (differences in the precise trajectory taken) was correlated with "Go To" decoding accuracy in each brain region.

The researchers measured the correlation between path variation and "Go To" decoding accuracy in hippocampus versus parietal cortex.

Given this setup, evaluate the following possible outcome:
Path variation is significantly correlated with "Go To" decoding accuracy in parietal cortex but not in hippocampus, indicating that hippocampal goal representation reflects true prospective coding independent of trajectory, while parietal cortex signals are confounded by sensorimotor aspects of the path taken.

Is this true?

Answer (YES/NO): NO